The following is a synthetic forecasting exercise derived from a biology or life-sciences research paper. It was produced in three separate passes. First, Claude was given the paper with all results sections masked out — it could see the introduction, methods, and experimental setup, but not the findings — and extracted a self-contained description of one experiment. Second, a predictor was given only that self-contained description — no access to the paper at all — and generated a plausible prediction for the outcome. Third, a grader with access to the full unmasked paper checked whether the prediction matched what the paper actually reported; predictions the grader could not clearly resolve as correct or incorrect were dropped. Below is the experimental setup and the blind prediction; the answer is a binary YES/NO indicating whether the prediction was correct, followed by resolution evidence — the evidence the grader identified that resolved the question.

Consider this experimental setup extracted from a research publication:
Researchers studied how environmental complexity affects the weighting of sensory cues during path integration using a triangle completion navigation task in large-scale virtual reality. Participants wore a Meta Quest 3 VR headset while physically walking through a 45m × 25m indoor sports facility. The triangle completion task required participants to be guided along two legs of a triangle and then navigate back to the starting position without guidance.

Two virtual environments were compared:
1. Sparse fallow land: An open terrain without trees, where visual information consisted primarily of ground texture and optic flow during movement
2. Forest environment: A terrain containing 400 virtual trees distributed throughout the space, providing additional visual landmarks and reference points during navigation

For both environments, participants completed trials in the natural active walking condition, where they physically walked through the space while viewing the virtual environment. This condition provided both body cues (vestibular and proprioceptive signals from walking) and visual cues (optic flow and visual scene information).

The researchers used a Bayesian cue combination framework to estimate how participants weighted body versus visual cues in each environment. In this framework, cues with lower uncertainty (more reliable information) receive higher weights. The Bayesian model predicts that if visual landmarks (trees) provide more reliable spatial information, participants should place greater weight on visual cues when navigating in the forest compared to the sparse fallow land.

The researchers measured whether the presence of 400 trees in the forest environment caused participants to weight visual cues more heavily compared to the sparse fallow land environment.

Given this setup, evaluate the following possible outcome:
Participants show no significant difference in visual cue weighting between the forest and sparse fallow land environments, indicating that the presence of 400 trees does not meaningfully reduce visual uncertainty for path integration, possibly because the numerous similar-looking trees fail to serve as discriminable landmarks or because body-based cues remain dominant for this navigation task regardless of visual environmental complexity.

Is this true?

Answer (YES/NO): YES